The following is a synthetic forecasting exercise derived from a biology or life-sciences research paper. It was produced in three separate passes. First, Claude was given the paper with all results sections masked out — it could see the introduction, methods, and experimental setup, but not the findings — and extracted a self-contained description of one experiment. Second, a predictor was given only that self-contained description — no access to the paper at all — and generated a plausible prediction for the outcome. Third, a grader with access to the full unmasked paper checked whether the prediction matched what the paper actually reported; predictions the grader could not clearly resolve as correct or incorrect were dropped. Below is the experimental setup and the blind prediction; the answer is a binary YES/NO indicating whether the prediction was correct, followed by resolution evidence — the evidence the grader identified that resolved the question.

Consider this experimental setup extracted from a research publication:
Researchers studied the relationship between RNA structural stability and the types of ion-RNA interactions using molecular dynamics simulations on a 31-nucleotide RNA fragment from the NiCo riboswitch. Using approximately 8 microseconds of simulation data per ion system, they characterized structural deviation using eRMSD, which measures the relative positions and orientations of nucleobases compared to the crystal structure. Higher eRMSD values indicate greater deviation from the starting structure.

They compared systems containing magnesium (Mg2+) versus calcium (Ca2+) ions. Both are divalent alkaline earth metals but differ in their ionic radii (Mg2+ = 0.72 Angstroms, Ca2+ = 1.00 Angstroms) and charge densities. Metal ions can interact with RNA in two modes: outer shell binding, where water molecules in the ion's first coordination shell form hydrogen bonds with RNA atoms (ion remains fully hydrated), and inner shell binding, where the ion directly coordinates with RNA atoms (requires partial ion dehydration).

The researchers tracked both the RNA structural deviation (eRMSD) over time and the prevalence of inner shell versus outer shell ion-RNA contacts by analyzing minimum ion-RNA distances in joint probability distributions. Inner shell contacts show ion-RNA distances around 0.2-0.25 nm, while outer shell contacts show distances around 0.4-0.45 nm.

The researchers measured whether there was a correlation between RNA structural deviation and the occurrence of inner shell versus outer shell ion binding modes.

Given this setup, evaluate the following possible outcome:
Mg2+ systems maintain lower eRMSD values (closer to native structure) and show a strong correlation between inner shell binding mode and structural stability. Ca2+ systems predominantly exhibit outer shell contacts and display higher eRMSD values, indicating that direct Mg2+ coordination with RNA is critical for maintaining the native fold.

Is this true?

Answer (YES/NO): NO